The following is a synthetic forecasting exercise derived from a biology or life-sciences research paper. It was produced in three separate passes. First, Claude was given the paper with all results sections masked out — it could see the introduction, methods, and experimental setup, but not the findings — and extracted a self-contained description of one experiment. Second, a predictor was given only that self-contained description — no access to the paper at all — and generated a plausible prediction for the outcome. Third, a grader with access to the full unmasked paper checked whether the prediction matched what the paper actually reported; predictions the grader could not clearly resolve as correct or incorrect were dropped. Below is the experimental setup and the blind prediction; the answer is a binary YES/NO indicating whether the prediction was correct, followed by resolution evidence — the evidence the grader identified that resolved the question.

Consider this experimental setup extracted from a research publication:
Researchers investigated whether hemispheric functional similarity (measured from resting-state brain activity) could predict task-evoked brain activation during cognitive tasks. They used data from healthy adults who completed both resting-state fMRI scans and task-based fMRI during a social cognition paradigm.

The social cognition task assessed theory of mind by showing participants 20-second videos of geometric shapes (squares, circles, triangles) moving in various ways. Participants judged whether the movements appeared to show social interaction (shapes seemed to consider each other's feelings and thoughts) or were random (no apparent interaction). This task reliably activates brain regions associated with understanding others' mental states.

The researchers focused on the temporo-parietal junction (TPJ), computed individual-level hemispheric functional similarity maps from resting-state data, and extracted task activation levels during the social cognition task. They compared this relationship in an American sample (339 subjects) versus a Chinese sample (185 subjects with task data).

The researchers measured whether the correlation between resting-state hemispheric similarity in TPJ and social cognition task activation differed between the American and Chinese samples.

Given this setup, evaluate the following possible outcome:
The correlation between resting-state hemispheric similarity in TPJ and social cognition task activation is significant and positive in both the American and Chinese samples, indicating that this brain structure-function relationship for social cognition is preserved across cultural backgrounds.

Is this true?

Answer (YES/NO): NO